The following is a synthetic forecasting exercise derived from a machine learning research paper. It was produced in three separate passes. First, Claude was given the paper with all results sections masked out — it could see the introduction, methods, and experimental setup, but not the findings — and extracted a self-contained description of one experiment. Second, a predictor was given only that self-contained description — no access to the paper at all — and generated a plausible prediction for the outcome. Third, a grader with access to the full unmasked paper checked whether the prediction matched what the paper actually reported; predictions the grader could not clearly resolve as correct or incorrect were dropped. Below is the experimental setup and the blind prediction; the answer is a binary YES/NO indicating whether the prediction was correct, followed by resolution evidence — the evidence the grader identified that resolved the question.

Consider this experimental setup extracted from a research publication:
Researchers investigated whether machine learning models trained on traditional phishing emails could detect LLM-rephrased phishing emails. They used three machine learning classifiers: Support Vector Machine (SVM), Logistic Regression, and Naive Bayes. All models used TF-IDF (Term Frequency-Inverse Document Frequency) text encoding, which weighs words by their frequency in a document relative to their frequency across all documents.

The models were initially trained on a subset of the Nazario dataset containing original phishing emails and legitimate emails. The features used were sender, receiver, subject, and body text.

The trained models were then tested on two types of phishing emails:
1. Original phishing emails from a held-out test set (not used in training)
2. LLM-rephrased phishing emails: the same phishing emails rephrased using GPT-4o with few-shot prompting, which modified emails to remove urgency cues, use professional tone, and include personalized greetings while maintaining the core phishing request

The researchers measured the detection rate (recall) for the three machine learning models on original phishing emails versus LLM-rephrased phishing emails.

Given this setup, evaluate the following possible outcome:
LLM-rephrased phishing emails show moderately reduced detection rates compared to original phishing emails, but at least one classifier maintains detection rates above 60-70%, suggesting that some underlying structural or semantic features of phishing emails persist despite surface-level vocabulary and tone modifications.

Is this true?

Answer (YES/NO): YES